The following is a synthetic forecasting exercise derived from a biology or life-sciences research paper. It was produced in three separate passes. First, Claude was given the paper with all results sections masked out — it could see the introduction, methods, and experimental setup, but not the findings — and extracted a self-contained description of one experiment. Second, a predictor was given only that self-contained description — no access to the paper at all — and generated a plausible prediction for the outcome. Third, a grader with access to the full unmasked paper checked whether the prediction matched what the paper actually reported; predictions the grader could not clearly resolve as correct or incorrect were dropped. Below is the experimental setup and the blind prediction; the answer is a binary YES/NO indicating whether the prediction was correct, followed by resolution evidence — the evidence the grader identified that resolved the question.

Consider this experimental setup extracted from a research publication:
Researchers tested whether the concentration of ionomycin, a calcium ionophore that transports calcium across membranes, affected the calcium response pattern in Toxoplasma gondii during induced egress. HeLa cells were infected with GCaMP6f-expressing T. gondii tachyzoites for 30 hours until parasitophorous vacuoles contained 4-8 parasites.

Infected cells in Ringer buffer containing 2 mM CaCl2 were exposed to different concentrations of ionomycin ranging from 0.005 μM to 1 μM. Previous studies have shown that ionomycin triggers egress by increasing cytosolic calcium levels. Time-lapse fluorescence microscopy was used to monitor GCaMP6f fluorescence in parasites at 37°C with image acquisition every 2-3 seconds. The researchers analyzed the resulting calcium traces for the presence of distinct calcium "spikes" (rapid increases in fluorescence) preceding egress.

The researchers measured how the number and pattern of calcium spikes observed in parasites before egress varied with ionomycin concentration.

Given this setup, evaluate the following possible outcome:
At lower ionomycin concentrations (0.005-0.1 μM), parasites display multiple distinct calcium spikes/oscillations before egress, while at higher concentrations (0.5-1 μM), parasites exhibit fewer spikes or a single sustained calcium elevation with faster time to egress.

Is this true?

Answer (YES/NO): NO